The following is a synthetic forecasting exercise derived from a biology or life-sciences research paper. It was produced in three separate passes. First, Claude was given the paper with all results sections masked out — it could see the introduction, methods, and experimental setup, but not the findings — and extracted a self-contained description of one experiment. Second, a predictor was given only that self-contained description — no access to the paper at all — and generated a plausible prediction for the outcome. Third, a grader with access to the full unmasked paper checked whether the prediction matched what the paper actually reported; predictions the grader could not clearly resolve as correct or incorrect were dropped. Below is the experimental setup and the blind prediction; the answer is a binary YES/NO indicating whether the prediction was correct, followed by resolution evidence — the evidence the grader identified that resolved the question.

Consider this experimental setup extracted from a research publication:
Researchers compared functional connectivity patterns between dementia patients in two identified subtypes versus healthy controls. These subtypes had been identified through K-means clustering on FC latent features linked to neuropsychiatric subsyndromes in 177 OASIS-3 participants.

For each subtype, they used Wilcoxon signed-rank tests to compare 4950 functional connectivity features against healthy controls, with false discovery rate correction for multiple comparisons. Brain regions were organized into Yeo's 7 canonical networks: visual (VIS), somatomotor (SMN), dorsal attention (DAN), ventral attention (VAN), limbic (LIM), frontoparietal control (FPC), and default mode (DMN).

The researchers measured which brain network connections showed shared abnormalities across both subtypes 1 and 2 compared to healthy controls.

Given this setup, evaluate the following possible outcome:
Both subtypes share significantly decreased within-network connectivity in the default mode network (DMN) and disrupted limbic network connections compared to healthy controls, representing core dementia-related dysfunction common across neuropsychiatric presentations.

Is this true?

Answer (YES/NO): NO